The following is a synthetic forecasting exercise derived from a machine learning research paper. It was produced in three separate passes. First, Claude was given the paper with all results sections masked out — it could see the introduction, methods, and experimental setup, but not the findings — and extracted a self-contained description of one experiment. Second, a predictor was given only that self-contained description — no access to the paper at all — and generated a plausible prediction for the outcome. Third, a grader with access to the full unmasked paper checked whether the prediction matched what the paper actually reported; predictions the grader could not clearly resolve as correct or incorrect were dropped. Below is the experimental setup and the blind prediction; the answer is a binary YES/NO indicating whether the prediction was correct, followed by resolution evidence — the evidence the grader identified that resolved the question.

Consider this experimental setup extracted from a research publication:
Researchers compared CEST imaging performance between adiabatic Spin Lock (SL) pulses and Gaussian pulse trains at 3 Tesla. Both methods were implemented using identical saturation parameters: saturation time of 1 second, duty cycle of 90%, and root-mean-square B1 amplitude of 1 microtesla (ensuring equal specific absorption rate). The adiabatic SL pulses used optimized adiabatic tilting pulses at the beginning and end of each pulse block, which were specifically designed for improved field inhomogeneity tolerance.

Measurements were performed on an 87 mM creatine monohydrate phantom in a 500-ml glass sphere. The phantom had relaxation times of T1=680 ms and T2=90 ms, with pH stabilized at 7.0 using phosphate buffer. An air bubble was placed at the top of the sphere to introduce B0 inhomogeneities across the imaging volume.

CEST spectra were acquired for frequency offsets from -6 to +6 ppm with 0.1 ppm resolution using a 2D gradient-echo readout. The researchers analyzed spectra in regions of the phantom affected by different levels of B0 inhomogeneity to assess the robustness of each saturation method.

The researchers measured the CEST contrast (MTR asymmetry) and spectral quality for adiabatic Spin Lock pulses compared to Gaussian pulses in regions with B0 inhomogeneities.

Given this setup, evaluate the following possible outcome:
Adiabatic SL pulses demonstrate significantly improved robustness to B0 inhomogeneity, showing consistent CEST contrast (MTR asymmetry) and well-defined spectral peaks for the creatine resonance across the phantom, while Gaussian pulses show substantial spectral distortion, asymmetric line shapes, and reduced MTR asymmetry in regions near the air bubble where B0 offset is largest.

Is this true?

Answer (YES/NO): NO